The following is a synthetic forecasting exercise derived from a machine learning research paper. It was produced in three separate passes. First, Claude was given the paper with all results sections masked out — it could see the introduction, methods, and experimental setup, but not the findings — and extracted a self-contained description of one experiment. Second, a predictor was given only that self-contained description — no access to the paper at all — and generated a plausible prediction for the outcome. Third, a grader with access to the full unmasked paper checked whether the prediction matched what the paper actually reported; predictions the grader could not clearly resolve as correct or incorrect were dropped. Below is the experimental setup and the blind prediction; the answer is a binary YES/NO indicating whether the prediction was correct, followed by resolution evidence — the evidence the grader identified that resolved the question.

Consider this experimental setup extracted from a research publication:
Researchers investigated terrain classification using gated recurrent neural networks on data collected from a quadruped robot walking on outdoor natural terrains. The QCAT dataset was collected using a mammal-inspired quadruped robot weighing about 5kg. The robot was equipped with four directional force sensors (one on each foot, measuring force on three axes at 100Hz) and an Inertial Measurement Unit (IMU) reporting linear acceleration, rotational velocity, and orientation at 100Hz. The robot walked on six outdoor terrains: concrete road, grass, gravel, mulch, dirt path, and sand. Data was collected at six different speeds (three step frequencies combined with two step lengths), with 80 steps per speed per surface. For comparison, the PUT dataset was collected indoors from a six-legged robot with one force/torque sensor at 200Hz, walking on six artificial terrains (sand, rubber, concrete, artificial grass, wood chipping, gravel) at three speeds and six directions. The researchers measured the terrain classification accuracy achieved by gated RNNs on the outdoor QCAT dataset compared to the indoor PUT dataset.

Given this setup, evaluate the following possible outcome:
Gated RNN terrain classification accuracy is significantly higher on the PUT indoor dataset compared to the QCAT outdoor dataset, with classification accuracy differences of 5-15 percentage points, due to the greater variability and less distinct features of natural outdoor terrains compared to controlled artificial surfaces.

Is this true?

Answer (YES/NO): NO